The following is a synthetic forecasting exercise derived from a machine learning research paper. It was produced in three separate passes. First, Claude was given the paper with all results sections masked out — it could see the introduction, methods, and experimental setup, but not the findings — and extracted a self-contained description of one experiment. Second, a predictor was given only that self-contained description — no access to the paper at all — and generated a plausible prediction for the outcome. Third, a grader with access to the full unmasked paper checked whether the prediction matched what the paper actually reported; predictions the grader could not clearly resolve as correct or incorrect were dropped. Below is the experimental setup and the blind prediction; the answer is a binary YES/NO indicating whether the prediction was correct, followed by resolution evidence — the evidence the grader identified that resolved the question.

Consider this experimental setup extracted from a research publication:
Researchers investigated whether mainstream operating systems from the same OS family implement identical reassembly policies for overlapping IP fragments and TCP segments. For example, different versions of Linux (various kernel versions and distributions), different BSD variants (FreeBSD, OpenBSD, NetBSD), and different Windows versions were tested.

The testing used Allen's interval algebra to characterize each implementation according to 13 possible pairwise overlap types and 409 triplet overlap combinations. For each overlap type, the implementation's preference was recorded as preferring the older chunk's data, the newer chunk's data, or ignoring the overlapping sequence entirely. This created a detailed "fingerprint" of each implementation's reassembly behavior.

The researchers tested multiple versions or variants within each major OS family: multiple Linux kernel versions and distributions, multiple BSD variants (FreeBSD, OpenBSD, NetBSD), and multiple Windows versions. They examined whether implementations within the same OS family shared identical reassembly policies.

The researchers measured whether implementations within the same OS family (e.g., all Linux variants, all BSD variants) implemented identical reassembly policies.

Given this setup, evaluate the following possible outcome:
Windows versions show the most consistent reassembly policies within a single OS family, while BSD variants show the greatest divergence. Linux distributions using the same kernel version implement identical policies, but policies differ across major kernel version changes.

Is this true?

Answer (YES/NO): NO